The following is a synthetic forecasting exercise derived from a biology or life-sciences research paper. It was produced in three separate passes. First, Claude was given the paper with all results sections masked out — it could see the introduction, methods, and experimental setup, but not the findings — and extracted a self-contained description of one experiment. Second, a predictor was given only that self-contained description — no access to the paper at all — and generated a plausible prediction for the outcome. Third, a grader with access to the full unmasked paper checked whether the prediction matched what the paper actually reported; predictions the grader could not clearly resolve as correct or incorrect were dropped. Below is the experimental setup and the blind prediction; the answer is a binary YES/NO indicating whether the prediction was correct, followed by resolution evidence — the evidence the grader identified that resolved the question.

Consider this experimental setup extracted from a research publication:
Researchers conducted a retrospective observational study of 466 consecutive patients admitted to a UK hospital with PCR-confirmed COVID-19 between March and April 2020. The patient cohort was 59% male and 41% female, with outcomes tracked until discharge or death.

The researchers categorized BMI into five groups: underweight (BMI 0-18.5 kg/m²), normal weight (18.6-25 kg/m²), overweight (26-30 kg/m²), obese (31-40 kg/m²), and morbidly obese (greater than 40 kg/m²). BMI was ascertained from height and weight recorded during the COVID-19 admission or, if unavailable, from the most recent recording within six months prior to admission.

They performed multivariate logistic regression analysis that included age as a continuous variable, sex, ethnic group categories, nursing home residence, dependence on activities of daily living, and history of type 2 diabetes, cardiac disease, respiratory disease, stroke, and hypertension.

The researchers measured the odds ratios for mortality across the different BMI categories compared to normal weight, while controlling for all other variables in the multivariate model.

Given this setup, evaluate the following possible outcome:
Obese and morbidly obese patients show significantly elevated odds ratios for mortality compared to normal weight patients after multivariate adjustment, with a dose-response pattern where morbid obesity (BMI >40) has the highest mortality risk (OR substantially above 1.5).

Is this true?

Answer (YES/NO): NO